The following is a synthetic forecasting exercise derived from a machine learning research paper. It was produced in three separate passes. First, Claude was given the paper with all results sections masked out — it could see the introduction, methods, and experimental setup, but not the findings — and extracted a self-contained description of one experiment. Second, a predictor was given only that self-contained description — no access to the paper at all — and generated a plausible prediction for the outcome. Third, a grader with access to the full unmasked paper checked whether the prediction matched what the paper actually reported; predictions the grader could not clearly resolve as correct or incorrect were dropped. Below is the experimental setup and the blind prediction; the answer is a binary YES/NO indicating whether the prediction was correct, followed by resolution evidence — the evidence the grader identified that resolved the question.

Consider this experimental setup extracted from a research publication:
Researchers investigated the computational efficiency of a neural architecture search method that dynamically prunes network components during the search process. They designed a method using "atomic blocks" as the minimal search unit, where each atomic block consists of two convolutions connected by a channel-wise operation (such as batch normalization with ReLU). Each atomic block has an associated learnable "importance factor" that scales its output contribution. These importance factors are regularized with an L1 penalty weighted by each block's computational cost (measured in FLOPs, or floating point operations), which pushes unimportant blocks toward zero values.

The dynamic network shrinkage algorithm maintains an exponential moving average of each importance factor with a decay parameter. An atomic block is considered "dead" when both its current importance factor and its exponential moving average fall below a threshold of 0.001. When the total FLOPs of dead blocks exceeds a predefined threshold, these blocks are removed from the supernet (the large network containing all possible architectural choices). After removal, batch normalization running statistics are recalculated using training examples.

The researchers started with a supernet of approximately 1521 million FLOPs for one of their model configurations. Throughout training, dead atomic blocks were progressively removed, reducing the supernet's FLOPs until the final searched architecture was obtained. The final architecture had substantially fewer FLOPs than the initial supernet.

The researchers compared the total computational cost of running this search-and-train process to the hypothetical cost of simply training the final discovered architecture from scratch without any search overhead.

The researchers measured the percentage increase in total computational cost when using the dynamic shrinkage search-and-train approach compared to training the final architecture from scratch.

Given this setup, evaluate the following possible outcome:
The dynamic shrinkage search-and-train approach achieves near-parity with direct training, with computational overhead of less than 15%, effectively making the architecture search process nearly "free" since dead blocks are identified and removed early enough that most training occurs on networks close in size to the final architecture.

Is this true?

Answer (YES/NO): NO